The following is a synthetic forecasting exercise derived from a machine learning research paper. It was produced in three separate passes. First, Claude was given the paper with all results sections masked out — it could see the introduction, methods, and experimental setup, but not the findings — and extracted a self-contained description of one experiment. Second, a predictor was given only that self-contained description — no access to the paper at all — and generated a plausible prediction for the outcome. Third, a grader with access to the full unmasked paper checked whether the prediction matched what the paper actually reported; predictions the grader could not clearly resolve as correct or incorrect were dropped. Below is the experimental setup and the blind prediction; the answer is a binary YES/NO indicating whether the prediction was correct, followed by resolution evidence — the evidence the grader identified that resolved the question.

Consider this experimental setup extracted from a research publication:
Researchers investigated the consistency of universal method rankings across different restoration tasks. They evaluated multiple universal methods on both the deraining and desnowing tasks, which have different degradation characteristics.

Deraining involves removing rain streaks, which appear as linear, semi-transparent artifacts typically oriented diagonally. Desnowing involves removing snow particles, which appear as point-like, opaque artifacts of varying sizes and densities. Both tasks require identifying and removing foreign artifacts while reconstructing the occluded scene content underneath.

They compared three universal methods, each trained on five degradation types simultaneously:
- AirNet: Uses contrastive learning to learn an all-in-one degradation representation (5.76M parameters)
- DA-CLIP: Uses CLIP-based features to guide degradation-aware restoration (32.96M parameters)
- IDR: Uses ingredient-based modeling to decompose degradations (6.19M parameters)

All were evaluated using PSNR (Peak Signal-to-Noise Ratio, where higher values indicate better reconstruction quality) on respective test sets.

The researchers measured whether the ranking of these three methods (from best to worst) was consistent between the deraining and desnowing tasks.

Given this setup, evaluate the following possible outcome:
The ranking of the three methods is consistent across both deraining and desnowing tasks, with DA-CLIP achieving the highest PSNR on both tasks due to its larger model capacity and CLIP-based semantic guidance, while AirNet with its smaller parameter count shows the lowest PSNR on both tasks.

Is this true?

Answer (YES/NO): YES